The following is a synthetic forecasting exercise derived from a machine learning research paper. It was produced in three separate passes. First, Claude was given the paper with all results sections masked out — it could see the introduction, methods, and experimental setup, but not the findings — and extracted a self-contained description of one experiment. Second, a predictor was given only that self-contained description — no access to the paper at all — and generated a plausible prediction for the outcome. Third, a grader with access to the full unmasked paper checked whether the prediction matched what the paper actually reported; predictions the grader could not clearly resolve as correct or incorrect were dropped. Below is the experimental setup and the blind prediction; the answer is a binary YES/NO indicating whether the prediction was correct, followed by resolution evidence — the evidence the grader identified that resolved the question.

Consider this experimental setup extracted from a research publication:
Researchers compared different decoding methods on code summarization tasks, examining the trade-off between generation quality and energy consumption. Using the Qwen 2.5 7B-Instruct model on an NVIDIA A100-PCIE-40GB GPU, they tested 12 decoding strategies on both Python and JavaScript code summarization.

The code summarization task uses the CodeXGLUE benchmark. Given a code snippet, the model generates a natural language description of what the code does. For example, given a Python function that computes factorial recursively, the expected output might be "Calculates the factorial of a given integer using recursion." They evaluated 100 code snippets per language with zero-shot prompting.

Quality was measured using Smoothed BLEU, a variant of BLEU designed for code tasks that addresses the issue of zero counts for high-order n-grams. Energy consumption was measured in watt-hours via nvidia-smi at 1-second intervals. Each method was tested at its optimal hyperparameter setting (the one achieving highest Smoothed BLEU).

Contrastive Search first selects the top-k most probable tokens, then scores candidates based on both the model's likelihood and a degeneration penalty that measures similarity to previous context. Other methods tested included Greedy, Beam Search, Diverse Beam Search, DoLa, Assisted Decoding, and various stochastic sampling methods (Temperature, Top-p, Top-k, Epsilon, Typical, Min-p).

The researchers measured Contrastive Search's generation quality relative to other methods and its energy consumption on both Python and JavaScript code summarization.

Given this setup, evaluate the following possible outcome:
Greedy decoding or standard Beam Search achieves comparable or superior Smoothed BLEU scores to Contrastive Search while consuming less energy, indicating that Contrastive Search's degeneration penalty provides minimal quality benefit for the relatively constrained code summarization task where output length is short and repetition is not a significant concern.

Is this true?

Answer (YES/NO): NO